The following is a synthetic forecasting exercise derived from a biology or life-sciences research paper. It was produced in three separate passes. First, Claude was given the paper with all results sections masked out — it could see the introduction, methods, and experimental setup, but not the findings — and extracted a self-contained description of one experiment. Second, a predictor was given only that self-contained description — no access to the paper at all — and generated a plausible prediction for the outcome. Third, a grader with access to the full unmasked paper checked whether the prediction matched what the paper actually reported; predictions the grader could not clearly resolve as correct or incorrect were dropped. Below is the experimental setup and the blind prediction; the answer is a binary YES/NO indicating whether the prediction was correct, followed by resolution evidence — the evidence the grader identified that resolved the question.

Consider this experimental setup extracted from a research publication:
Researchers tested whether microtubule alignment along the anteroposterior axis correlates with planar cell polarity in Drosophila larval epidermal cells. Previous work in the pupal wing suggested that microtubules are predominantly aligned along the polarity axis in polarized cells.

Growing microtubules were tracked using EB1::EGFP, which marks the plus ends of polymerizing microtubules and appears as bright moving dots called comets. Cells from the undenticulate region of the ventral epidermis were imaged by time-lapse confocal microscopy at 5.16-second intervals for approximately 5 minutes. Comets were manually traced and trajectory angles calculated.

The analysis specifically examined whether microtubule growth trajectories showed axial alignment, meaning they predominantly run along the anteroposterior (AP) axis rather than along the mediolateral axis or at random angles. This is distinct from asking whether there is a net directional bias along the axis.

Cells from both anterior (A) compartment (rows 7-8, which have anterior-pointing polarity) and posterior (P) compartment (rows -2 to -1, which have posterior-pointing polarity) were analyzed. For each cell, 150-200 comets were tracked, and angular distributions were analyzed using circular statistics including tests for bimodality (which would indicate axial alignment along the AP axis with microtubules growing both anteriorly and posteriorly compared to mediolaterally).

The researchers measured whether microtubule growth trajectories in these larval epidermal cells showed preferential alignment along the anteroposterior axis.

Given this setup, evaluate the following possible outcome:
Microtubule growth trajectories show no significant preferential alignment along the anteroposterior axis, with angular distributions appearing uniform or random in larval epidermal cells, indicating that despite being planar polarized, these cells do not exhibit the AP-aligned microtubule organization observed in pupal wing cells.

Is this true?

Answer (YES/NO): YES